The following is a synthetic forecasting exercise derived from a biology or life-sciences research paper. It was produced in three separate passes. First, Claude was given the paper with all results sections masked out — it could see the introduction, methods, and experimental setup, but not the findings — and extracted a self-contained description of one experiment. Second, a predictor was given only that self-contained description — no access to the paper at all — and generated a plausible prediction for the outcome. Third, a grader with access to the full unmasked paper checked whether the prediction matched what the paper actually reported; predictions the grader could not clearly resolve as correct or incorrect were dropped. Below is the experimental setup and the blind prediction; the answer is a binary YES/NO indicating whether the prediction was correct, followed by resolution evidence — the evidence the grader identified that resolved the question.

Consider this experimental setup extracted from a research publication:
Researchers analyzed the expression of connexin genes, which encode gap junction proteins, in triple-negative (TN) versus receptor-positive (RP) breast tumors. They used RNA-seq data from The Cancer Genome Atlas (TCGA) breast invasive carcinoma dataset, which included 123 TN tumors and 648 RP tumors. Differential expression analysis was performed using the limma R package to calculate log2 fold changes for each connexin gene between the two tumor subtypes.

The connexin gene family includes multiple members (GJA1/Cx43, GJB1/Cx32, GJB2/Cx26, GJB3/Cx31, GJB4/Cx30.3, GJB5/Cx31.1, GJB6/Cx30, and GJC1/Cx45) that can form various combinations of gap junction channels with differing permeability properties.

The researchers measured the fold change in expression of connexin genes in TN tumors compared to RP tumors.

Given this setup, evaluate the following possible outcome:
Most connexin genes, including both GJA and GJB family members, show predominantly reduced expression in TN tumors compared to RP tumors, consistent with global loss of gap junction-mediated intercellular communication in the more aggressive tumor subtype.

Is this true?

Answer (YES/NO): NO